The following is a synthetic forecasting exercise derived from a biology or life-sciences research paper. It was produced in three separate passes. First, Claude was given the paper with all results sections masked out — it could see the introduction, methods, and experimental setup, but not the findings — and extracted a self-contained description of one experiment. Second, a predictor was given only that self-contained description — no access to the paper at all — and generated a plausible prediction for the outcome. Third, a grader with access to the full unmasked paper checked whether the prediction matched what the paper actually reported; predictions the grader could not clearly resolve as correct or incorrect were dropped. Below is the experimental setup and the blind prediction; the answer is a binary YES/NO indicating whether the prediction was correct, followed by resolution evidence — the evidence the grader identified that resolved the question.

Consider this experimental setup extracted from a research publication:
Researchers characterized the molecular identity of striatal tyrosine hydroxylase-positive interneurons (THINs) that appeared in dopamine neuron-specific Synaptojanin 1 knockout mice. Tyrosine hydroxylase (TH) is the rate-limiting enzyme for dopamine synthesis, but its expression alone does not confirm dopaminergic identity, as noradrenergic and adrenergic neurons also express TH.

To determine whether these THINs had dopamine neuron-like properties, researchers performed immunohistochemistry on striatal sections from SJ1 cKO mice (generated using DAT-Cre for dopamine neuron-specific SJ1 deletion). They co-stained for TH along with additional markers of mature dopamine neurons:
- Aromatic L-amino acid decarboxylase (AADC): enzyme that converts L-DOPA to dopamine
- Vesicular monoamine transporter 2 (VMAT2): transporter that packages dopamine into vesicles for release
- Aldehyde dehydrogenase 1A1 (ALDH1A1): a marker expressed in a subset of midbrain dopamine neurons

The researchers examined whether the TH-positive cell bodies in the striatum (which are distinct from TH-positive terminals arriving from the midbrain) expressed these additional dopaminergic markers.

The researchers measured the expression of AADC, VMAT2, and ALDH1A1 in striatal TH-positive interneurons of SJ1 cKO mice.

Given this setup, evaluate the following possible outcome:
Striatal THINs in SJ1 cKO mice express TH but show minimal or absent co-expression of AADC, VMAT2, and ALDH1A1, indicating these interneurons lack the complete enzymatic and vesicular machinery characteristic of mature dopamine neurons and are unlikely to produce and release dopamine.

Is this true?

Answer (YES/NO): NO